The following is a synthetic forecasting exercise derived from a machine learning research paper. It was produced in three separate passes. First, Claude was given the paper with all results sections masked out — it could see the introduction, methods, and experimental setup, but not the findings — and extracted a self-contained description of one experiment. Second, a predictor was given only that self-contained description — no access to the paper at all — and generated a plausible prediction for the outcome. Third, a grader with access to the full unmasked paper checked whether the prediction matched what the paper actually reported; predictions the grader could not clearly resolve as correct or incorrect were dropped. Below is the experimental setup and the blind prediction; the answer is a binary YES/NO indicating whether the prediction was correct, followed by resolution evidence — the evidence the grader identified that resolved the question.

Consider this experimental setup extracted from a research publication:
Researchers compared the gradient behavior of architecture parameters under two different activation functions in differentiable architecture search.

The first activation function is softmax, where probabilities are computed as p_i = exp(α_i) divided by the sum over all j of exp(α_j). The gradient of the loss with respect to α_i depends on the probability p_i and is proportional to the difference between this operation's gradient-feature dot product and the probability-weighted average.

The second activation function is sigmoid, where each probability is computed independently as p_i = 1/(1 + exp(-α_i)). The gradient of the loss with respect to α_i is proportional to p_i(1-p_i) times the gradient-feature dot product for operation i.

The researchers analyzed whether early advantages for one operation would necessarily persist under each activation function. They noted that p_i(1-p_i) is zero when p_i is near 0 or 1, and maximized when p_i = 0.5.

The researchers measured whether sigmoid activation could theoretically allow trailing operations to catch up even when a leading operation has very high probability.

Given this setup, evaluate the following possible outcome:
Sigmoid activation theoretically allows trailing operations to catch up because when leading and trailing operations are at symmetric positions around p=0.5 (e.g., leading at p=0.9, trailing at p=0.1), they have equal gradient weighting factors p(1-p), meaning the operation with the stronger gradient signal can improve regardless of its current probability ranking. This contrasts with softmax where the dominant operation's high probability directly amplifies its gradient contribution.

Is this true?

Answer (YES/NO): YES